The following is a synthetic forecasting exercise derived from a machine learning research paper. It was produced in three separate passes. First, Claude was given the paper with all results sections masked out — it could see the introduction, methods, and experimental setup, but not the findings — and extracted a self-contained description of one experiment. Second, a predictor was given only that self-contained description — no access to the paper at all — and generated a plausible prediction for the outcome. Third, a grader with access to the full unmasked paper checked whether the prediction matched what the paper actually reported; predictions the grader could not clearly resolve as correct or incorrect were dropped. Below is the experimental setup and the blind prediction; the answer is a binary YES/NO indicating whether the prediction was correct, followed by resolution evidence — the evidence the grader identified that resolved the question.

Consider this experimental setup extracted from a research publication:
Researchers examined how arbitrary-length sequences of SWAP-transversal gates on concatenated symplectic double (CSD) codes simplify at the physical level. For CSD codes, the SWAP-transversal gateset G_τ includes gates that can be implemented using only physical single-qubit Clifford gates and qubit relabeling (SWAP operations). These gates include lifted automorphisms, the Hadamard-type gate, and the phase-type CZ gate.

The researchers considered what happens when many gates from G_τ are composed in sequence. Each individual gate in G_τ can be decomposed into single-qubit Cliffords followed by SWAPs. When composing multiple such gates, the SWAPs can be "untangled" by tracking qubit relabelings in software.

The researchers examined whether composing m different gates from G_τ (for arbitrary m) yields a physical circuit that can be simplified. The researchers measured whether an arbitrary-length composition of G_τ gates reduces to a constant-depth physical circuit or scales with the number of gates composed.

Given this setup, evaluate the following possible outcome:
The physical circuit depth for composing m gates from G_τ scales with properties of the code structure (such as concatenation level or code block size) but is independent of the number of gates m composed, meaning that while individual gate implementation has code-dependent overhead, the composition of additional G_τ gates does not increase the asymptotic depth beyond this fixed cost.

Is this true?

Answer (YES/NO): NO